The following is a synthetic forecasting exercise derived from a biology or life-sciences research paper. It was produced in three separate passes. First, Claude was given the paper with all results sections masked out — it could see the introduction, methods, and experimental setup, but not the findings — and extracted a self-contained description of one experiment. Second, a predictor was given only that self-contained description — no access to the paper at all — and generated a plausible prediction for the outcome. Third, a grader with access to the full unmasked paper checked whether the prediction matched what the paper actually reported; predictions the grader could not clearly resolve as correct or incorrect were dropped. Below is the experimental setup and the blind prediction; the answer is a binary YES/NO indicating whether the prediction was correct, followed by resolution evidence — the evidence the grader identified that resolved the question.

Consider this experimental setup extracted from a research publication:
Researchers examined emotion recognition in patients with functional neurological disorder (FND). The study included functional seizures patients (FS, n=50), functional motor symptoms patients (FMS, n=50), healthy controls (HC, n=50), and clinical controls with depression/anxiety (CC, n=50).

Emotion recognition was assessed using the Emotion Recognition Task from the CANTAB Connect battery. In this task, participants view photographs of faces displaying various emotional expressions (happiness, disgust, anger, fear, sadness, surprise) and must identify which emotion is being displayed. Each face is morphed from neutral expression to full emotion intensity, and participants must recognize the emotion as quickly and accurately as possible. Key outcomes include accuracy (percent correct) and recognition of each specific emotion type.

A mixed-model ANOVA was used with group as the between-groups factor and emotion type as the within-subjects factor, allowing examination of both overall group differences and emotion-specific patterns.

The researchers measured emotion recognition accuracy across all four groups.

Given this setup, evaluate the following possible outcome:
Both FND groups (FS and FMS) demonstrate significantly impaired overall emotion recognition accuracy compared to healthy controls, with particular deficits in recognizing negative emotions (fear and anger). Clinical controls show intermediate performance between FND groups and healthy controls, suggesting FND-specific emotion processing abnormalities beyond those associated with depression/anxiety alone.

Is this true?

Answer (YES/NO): NO